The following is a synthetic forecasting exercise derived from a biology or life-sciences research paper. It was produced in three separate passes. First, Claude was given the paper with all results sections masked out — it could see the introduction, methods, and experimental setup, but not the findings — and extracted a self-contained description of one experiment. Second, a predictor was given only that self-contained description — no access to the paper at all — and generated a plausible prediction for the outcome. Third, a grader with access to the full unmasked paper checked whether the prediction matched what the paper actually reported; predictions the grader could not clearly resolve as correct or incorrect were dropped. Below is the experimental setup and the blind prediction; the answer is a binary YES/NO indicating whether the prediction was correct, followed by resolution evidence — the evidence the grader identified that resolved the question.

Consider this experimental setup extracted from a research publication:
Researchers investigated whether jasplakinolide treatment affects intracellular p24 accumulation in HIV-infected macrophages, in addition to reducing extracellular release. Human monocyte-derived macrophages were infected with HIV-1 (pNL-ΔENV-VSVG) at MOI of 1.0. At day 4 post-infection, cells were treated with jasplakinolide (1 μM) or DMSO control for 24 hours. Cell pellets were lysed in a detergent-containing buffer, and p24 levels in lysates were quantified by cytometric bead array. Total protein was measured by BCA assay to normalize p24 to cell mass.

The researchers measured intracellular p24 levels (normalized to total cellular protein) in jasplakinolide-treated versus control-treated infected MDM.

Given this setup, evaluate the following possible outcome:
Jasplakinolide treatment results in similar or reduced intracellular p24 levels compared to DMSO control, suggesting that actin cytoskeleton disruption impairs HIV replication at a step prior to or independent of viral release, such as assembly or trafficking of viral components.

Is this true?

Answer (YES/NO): NO